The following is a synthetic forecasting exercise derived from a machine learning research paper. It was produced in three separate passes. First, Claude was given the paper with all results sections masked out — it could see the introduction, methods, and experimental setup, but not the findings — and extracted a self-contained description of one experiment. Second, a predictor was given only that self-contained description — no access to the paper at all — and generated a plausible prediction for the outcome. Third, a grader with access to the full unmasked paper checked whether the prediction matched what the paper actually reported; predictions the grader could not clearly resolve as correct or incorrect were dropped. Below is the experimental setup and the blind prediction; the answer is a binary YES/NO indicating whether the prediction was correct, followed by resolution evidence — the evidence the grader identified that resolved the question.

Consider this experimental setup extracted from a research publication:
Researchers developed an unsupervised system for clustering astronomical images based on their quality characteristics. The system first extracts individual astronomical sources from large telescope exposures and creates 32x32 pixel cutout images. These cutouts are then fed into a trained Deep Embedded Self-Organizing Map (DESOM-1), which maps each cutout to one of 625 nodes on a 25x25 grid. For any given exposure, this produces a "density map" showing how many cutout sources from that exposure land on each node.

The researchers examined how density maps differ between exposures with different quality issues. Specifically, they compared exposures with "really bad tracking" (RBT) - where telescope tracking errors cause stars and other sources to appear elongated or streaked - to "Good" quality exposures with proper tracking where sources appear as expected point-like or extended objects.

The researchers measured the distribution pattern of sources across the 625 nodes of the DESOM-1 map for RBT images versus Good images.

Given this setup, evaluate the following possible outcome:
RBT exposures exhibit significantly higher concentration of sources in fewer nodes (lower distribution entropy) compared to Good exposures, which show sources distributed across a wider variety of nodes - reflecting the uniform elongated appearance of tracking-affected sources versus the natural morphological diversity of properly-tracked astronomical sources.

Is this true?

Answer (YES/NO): YES